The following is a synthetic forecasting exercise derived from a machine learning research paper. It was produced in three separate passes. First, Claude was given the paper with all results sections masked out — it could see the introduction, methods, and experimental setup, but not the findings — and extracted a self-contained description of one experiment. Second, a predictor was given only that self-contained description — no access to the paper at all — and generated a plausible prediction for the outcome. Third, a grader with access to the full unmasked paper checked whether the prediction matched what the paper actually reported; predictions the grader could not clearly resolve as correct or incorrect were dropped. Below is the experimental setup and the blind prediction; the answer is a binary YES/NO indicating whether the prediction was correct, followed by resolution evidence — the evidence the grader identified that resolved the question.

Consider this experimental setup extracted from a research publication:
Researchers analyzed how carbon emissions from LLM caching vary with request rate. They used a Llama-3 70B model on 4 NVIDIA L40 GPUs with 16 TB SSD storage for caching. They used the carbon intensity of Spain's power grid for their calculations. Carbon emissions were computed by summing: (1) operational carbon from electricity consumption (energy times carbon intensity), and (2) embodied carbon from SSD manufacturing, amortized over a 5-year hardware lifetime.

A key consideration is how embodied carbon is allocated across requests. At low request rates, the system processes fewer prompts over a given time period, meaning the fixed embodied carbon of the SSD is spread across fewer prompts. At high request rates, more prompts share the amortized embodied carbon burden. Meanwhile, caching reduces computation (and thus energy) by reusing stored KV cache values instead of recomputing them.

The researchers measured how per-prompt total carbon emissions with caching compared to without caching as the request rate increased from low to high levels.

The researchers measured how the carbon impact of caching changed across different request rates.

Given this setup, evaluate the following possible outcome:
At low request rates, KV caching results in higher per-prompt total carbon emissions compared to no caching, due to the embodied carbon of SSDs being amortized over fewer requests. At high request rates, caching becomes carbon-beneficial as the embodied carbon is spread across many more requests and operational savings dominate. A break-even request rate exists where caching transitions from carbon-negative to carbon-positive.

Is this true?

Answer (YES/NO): YES